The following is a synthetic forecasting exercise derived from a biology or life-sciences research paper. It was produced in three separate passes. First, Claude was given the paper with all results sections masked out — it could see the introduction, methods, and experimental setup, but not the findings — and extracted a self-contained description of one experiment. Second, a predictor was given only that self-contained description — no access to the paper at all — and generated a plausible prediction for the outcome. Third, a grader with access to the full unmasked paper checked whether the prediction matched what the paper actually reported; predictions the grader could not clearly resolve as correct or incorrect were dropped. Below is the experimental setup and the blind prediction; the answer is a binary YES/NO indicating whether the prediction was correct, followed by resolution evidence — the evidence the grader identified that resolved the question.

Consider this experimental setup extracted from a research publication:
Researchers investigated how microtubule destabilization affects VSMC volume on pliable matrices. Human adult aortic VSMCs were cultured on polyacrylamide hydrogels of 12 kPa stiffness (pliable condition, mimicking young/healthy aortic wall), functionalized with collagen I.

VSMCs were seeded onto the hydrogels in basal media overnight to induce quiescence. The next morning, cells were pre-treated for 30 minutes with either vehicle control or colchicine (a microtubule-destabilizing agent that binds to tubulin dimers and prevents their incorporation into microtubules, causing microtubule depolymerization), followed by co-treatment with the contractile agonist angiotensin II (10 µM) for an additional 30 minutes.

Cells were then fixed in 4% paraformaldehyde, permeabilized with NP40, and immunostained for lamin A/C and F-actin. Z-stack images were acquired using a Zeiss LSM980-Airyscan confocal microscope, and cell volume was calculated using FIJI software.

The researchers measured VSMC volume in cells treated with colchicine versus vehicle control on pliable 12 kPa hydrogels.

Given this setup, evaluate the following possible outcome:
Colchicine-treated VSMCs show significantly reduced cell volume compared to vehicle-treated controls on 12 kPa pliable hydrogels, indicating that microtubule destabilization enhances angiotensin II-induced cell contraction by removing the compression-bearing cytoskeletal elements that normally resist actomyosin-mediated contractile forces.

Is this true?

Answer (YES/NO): NO